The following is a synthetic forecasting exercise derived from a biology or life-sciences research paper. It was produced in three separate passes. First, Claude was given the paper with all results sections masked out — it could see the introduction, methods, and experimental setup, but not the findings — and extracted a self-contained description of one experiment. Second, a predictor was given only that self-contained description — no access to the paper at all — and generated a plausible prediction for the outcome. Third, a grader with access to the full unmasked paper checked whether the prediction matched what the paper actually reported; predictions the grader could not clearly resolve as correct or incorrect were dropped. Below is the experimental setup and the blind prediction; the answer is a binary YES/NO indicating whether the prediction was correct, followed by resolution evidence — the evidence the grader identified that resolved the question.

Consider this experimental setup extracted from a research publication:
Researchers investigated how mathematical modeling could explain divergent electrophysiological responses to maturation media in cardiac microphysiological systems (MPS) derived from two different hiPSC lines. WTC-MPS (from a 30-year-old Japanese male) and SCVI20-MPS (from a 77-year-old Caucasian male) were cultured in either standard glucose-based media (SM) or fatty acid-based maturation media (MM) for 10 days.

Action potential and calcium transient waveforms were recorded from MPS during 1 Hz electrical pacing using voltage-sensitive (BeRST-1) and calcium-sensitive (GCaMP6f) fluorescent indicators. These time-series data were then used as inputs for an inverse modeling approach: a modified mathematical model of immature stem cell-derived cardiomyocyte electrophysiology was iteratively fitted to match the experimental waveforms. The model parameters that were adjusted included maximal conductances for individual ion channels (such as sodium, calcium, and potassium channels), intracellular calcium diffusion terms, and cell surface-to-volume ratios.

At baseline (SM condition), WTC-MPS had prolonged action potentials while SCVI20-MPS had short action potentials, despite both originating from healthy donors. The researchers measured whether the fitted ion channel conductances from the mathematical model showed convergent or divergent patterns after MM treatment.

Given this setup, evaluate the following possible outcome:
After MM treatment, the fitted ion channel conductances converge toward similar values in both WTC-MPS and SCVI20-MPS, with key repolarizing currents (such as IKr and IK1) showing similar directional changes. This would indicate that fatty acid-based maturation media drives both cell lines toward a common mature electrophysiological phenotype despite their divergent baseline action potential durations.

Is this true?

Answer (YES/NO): NO